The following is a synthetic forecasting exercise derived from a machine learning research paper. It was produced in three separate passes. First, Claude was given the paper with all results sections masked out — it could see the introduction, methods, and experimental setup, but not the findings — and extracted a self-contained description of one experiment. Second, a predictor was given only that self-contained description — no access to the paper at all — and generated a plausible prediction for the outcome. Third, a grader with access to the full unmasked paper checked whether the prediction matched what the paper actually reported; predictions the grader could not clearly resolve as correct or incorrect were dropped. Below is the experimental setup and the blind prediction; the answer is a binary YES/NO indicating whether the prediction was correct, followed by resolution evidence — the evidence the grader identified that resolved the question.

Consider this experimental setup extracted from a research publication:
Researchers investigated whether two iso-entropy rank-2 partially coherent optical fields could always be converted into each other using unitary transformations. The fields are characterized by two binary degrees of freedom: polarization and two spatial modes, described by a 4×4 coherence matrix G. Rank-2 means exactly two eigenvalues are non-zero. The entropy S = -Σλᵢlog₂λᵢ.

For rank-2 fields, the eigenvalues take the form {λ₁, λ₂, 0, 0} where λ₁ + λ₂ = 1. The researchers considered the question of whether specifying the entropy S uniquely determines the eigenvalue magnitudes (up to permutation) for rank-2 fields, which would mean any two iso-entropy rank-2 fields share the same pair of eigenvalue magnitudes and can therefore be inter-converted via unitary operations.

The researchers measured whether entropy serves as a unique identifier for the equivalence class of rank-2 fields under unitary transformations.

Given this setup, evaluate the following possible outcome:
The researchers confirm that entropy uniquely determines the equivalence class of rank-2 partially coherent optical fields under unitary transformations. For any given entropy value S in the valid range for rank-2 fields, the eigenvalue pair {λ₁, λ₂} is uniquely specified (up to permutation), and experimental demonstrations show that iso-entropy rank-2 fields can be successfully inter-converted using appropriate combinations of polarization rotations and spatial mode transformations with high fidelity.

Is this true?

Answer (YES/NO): NO